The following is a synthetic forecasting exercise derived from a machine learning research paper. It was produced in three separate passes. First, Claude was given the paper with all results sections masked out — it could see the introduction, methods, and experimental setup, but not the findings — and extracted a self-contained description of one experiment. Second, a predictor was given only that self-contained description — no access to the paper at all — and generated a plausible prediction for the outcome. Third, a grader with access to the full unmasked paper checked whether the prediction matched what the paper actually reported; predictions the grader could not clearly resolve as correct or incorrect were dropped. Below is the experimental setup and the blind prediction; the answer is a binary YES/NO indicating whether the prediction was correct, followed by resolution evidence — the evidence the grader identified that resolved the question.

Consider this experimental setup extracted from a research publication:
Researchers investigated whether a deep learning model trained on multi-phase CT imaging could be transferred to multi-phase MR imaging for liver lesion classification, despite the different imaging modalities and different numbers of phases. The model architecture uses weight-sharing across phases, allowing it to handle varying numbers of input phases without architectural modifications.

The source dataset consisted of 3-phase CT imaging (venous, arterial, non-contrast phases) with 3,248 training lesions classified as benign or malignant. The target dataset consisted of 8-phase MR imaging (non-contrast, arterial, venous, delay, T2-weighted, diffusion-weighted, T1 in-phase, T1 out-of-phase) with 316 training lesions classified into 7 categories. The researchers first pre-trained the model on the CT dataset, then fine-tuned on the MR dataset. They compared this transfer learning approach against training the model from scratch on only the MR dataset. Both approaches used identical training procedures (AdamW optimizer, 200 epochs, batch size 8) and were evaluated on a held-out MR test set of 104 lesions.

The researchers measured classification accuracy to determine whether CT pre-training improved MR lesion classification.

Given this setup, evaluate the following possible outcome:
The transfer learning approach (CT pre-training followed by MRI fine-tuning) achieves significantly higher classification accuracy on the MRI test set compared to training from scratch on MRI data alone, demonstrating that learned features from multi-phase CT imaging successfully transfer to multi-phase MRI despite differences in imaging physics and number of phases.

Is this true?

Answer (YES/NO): YES